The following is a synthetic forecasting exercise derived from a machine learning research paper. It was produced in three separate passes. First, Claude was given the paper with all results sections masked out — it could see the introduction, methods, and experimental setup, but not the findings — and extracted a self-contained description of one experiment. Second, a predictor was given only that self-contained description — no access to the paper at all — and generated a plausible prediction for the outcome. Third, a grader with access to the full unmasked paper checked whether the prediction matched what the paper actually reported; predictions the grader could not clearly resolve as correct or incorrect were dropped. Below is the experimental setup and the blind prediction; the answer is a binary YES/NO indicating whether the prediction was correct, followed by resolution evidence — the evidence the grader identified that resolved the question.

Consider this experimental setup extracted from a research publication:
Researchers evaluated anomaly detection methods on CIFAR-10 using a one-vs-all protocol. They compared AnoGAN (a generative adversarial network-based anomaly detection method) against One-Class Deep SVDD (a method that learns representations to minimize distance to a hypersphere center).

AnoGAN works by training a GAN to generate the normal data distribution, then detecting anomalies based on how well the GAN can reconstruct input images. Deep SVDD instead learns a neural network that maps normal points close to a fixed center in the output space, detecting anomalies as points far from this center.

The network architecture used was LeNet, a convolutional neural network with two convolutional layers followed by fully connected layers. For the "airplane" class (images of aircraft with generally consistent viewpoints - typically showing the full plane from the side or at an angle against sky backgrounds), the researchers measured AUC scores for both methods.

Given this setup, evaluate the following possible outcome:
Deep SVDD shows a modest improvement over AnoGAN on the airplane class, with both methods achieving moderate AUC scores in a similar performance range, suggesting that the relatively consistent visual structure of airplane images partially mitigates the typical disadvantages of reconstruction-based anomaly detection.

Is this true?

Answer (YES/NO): NO